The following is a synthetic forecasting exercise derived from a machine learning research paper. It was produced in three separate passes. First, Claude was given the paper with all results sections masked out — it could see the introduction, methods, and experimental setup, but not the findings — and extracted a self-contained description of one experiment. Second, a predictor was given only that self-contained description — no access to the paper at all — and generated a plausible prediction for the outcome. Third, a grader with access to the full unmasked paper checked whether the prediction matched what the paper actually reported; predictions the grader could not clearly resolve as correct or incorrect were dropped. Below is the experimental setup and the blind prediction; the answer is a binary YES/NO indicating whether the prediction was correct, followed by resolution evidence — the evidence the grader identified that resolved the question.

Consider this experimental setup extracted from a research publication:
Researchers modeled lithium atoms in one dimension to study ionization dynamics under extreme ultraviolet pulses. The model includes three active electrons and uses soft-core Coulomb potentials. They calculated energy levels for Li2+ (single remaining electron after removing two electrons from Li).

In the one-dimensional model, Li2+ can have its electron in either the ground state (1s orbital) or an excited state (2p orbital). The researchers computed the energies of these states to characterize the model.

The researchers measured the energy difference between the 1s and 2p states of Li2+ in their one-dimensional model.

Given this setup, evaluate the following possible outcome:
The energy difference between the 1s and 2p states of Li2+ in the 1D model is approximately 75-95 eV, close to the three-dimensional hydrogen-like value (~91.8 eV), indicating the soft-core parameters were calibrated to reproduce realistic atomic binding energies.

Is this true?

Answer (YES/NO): NO